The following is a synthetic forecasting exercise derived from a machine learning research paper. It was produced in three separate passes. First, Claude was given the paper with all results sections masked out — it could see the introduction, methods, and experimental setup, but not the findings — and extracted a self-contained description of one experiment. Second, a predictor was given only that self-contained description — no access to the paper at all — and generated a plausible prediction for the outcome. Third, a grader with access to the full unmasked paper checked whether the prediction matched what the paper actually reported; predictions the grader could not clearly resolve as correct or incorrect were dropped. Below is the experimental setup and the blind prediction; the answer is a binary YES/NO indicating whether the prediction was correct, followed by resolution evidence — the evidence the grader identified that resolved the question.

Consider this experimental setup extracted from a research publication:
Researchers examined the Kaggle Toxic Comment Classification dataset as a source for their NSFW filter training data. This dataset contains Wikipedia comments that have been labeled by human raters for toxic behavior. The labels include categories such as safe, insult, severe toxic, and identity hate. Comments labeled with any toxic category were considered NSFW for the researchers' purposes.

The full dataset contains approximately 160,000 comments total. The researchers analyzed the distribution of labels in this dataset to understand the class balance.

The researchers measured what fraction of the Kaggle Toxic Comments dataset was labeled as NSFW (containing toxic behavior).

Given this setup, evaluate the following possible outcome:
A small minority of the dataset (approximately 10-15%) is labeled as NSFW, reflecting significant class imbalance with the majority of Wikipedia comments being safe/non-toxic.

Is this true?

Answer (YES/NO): YES